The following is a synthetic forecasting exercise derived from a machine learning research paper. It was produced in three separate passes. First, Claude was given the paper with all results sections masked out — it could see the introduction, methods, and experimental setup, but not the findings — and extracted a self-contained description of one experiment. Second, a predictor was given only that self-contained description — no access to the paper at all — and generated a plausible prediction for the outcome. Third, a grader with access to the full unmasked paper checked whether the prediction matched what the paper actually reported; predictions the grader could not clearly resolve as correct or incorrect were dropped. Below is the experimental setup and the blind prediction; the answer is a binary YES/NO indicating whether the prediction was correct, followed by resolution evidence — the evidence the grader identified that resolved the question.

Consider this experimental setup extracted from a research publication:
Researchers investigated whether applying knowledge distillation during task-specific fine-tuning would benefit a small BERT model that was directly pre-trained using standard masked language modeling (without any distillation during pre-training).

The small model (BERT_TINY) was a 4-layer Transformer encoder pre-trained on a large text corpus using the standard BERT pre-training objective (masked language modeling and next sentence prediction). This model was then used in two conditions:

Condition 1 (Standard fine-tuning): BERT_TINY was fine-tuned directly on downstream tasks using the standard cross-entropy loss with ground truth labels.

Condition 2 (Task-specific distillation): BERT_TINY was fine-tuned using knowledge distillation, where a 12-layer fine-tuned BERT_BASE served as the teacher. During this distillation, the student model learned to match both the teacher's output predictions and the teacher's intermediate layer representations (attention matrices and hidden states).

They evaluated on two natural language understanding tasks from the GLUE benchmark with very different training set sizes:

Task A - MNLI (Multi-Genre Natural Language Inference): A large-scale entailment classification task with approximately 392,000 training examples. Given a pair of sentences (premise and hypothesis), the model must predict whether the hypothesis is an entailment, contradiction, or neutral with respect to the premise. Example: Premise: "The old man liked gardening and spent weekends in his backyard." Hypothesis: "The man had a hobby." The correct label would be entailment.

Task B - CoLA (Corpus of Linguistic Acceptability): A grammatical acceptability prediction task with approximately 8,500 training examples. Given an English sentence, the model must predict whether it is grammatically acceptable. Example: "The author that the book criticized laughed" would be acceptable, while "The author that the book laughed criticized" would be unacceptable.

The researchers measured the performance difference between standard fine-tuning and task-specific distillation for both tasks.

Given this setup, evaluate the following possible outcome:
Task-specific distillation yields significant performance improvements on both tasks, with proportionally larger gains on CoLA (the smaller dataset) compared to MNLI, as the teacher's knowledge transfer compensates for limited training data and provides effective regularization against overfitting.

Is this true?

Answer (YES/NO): NO